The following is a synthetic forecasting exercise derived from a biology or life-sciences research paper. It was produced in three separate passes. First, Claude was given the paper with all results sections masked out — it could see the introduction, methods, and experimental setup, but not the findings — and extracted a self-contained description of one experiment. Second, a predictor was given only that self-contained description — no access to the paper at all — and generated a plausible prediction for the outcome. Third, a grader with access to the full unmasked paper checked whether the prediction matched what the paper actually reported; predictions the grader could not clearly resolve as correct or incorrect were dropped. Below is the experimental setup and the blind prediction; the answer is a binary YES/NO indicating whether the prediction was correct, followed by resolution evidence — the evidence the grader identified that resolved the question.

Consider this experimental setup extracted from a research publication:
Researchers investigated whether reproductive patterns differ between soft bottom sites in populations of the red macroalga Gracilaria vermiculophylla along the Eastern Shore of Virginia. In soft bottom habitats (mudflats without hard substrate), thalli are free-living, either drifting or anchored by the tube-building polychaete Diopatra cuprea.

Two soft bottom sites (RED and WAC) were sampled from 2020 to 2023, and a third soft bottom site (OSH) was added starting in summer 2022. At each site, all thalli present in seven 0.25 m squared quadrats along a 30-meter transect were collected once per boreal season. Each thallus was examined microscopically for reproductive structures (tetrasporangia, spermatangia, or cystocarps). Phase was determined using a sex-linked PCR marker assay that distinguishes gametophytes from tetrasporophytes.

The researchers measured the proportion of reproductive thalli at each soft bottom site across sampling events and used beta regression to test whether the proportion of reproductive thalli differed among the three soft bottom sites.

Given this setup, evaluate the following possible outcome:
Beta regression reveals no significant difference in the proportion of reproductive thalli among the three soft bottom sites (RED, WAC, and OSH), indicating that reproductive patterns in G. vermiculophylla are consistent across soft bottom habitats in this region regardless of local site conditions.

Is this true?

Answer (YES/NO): NO